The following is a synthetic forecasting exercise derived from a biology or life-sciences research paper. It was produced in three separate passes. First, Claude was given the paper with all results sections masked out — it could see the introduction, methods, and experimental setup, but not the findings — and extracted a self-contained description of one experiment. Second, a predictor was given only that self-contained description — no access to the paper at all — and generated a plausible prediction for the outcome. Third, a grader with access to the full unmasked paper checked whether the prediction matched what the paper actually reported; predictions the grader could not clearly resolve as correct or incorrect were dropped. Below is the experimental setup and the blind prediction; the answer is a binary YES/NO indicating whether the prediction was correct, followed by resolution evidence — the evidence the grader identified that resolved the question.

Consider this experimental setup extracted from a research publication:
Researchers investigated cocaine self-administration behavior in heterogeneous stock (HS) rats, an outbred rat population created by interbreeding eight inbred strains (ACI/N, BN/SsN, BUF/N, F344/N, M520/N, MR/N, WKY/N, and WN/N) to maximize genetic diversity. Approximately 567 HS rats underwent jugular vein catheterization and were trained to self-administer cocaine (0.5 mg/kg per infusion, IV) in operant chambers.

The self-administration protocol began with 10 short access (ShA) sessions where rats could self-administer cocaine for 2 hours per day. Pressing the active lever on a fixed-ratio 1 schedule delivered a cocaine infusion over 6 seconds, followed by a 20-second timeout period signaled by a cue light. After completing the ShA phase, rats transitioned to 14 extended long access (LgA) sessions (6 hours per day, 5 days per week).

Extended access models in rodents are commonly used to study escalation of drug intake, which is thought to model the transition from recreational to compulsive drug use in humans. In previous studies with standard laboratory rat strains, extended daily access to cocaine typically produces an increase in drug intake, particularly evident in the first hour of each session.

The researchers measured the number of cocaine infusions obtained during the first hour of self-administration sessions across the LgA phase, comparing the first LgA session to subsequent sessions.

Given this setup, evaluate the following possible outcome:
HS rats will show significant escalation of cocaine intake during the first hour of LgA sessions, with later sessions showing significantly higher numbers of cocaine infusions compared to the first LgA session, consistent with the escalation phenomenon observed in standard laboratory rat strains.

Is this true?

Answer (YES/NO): YES